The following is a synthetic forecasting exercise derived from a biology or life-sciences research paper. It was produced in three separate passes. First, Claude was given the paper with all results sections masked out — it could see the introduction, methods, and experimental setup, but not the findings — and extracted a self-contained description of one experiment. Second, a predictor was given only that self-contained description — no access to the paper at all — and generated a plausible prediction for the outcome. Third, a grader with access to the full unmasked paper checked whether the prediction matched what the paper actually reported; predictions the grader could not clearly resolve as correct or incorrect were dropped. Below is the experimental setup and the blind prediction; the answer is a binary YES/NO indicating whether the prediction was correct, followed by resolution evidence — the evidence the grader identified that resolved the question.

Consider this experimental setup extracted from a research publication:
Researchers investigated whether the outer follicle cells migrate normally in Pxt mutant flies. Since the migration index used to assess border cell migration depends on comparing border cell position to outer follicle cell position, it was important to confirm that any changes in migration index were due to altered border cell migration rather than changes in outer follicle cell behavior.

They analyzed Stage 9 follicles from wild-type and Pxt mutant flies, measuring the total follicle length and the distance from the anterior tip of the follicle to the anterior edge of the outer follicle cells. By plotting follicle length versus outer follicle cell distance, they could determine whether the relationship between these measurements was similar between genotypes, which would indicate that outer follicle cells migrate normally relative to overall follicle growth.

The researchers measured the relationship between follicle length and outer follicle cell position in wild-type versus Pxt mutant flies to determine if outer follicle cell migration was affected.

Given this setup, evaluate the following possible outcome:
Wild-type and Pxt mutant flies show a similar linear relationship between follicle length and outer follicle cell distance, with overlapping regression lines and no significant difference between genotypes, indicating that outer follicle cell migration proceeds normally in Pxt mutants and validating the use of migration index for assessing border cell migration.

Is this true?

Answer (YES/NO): YES